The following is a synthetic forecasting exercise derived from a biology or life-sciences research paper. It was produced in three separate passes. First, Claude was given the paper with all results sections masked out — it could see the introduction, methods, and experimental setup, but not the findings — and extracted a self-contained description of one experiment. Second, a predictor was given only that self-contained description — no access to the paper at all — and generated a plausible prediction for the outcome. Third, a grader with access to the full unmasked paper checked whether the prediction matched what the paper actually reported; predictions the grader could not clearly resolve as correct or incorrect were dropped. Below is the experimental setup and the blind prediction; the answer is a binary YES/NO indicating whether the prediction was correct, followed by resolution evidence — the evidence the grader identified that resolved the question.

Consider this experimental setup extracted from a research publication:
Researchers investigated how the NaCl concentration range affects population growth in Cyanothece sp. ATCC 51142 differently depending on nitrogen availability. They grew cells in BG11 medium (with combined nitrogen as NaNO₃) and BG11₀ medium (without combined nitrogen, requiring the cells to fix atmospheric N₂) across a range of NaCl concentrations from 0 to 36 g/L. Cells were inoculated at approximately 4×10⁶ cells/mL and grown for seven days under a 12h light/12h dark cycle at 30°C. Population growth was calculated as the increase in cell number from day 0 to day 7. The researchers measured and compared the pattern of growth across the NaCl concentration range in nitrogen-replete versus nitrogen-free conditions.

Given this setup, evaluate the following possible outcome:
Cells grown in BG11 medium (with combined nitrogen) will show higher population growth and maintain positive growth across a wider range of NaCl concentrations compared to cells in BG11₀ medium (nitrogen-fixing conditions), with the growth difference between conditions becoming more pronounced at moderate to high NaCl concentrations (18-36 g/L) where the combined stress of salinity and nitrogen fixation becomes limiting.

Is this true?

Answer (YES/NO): NO